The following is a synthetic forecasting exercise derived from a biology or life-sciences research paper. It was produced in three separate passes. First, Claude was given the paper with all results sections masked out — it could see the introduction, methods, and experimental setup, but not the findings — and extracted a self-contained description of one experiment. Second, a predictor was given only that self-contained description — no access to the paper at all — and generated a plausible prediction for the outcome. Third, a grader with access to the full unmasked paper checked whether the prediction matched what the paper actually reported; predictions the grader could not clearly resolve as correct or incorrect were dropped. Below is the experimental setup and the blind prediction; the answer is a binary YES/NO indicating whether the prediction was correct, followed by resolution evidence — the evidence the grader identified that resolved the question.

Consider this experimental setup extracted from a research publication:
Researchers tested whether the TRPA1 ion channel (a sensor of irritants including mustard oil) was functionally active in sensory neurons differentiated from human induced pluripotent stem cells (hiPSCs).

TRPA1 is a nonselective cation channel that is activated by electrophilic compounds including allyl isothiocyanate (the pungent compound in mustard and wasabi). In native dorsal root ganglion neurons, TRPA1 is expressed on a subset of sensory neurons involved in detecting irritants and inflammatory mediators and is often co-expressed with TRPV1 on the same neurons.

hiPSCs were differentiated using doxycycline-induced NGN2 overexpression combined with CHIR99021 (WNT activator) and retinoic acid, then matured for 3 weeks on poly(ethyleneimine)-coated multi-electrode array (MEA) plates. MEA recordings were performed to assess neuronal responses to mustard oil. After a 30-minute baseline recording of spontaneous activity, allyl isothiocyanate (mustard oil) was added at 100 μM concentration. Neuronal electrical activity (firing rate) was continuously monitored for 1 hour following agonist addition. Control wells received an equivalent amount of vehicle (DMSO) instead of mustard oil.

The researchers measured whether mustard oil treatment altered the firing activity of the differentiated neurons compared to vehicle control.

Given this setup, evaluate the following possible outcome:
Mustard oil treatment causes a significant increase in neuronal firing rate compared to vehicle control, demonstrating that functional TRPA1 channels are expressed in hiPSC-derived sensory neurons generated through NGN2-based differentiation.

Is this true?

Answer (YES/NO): YES